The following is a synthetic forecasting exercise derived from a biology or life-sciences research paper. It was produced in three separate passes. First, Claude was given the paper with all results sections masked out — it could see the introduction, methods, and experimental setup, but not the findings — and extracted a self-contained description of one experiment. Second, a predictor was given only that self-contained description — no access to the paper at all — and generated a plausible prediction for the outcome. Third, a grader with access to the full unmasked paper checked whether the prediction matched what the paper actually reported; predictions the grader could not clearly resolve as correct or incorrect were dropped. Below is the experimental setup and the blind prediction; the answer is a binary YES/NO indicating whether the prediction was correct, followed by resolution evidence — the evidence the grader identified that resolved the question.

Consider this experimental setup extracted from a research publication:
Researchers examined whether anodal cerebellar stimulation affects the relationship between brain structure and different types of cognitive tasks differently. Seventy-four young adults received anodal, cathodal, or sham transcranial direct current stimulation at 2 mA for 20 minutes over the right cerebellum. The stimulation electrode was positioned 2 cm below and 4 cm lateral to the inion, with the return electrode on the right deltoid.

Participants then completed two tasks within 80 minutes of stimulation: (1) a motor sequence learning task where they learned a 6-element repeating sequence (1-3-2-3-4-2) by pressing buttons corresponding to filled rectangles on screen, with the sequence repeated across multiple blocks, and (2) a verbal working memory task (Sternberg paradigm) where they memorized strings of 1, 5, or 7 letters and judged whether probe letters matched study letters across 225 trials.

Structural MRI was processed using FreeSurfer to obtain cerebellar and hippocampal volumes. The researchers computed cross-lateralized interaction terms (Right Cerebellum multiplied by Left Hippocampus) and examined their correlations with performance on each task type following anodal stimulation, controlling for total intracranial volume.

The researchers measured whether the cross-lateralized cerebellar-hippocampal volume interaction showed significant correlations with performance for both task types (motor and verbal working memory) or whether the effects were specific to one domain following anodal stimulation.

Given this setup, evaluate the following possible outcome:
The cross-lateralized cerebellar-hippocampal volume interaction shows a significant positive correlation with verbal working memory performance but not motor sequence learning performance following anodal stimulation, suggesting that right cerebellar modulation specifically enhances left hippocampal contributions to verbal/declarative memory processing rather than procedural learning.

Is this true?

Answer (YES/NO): NO